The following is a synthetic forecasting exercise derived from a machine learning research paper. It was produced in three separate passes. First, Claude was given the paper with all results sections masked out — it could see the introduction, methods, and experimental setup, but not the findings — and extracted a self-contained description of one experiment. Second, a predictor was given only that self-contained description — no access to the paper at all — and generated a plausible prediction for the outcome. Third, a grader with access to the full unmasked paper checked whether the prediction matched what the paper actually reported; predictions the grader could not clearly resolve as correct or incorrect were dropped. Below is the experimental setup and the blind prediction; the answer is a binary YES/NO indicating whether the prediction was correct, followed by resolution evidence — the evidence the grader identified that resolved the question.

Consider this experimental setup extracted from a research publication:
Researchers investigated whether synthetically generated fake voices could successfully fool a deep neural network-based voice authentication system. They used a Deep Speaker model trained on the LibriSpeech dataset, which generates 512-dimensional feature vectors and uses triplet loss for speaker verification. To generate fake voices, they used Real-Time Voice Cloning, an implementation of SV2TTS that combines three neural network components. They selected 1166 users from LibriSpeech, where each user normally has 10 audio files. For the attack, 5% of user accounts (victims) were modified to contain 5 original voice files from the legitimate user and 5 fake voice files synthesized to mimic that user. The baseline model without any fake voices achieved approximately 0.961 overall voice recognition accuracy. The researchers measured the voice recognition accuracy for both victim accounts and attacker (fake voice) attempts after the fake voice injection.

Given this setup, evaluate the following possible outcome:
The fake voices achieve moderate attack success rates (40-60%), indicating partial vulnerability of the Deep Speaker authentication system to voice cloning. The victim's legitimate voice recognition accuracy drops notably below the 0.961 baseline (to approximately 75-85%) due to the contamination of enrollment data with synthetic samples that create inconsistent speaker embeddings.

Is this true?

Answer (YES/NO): NO